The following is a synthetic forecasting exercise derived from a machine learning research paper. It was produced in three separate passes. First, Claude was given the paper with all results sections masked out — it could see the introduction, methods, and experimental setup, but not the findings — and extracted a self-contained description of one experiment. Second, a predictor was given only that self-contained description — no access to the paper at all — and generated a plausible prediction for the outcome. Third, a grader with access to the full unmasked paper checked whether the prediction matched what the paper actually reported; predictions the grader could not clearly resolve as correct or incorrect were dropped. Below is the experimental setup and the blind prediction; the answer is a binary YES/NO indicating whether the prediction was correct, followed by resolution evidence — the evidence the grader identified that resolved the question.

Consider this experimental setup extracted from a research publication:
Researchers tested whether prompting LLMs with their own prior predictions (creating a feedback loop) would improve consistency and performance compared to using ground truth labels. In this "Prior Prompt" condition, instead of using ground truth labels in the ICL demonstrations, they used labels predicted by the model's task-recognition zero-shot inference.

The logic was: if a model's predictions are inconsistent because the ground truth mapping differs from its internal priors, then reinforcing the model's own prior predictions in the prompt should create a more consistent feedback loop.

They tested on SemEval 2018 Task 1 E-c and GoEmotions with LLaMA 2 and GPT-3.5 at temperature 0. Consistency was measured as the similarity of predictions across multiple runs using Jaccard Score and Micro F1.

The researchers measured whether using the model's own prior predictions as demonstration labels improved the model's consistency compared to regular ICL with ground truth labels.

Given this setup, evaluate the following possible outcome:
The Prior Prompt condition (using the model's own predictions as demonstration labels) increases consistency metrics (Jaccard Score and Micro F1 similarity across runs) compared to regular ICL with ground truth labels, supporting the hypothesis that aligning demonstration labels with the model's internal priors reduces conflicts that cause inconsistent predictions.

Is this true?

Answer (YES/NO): NO